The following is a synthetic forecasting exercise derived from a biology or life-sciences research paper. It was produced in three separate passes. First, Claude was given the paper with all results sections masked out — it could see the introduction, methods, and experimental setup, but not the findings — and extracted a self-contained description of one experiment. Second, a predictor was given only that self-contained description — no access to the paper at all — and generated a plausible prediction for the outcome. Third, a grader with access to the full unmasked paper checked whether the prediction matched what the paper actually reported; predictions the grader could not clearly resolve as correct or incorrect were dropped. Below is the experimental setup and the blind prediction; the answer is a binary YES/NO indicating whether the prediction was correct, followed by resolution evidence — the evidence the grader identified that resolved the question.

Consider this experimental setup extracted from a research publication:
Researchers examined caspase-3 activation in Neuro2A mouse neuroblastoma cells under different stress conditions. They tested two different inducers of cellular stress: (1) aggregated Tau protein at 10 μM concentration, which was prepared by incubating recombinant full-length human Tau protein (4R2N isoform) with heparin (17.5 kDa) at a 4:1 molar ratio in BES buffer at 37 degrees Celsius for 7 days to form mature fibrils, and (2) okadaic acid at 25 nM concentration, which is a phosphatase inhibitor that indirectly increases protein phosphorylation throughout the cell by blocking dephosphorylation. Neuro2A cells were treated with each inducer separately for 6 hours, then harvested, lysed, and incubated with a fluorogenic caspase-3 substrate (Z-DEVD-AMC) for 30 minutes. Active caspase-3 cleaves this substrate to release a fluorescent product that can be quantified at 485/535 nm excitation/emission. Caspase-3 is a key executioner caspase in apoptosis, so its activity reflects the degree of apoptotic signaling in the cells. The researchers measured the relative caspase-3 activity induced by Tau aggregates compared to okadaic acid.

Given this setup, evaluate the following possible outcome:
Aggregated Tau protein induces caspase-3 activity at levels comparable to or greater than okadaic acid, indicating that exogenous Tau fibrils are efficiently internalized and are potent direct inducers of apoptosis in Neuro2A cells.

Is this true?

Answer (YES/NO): NO